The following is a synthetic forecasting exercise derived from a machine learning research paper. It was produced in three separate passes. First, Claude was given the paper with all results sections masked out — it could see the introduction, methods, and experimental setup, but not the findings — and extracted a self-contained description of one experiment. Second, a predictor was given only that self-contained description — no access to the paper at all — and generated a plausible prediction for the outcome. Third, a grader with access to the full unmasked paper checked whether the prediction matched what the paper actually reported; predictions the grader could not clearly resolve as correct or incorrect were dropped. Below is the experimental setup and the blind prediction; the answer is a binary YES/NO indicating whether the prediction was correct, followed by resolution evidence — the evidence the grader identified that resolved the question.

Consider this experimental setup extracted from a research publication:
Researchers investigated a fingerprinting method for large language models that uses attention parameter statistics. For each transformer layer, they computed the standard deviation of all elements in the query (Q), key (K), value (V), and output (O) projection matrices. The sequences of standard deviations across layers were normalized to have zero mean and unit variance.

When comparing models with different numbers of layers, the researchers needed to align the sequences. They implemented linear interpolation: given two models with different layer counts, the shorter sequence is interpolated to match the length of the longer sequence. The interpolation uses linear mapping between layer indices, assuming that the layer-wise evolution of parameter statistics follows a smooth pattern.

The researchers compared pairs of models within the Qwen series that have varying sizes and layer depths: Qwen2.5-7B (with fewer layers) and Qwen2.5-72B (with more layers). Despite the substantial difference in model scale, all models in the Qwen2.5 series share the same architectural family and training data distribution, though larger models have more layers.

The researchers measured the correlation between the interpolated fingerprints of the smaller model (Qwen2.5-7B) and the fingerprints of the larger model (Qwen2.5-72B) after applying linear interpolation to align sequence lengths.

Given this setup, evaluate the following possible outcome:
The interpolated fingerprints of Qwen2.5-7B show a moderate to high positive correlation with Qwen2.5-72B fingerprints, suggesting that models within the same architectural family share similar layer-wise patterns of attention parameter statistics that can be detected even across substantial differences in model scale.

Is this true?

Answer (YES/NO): YES